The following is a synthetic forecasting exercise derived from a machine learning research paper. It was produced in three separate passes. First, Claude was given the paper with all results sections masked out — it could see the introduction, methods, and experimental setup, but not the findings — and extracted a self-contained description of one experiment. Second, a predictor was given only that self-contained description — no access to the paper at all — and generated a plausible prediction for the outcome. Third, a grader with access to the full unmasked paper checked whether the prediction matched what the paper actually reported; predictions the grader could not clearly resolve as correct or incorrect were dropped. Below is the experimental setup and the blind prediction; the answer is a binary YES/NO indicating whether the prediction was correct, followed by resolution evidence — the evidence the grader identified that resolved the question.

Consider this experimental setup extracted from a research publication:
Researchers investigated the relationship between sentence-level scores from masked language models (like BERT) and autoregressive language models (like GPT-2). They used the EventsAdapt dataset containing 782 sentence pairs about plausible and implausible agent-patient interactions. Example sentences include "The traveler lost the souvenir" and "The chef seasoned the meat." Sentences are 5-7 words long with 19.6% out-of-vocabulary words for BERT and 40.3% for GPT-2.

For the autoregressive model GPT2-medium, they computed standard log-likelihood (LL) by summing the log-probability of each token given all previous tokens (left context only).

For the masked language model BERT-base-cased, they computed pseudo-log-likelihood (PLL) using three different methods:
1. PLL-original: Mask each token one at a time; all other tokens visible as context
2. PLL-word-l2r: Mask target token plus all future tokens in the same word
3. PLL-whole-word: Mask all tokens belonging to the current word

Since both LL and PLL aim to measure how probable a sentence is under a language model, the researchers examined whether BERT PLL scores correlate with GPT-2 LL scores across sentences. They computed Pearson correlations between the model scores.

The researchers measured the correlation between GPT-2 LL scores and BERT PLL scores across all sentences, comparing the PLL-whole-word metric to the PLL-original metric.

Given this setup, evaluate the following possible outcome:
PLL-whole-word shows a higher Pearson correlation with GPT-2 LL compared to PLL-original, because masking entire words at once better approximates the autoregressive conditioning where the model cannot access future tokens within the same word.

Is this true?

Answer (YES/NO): YES